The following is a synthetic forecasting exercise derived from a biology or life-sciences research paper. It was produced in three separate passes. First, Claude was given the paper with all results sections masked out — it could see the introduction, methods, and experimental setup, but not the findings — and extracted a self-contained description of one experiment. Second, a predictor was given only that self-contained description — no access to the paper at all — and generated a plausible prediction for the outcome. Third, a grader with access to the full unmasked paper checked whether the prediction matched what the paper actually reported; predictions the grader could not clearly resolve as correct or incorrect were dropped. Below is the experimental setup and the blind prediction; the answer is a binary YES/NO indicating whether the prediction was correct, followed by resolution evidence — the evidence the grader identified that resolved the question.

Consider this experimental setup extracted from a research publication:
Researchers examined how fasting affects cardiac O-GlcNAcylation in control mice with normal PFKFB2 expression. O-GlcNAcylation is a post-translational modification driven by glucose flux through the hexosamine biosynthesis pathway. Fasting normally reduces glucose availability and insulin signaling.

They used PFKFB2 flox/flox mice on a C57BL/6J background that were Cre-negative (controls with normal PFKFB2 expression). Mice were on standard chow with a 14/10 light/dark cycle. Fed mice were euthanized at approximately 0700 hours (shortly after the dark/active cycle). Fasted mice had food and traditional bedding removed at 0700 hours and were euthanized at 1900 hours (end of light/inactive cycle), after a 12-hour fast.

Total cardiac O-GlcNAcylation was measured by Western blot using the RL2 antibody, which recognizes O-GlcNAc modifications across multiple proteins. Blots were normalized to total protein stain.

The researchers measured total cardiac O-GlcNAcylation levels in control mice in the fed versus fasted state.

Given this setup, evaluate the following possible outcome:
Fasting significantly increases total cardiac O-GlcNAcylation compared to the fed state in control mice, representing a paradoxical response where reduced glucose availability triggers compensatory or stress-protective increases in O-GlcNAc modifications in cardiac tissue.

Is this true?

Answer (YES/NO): NO